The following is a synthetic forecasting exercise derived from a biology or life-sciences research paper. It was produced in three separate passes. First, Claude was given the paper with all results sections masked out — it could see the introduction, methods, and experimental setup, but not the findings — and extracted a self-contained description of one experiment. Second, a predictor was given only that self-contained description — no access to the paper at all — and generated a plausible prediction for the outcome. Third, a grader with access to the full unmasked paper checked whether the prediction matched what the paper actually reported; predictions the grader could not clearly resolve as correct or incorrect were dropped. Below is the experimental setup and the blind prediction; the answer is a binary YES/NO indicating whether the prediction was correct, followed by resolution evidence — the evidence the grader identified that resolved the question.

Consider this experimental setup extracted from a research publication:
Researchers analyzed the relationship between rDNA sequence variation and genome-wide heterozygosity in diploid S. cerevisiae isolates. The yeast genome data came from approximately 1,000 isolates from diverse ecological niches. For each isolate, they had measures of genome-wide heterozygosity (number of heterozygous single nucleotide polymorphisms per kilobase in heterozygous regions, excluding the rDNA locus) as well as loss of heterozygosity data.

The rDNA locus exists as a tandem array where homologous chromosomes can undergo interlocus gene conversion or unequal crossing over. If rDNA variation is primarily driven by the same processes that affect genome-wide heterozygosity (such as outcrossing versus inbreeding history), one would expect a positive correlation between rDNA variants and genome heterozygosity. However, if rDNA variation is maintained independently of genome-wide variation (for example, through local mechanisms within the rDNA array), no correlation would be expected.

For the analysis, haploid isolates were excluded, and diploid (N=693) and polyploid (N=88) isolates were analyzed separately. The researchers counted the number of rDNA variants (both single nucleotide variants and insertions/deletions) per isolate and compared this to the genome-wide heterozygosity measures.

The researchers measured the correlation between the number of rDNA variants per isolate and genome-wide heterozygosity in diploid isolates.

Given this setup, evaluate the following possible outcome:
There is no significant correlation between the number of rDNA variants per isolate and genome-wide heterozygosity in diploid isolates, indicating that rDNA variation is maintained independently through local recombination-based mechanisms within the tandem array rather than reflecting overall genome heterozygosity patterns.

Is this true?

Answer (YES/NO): NO